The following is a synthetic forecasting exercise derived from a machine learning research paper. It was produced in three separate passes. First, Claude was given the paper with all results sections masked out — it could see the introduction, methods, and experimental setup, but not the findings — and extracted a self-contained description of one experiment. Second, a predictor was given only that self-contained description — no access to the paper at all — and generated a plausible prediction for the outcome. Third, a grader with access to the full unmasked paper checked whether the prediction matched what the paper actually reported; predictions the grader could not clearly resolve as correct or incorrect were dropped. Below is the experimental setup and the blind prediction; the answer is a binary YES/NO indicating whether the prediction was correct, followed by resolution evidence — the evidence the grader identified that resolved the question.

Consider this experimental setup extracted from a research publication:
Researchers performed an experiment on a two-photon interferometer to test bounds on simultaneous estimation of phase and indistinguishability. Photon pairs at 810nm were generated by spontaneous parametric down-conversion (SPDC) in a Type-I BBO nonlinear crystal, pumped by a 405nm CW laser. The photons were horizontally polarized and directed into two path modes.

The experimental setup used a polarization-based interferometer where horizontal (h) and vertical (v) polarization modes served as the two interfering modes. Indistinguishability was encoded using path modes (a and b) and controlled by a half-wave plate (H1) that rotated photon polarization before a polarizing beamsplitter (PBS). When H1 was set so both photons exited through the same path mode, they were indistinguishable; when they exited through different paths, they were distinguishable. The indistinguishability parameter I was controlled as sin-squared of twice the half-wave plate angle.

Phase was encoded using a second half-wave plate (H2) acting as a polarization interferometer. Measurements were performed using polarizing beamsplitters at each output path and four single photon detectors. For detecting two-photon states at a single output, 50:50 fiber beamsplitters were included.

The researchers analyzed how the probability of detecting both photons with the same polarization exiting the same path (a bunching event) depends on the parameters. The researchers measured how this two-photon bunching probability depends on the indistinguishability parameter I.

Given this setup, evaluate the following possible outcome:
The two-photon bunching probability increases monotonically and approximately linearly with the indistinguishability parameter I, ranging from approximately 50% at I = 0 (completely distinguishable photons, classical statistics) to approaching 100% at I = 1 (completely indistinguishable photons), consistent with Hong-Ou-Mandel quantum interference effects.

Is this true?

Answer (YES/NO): NO